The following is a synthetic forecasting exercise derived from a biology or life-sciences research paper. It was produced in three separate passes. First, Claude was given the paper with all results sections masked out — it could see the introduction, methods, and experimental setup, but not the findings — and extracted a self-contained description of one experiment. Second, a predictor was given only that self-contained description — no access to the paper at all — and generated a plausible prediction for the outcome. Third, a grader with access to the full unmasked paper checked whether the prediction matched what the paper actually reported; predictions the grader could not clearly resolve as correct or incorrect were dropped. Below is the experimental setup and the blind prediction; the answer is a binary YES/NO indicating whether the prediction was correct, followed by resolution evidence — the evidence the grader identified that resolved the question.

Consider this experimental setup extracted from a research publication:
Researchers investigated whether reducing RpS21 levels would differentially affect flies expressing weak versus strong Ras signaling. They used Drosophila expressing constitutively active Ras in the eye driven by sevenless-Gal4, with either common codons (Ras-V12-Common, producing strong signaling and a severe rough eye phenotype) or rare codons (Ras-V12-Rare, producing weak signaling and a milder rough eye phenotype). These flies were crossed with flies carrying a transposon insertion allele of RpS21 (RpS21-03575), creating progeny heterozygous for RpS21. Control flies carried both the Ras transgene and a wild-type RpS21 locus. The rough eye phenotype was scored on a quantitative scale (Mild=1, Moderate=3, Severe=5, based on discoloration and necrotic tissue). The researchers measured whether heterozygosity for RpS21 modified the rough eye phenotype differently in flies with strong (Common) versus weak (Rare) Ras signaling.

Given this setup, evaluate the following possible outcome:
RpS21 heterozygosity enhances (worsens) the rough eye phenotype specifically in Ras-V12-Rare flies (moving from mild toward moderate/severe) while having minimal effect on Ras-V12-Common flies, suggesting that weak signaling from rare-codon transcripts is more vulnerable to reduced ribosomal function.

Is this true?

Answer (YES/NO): YES